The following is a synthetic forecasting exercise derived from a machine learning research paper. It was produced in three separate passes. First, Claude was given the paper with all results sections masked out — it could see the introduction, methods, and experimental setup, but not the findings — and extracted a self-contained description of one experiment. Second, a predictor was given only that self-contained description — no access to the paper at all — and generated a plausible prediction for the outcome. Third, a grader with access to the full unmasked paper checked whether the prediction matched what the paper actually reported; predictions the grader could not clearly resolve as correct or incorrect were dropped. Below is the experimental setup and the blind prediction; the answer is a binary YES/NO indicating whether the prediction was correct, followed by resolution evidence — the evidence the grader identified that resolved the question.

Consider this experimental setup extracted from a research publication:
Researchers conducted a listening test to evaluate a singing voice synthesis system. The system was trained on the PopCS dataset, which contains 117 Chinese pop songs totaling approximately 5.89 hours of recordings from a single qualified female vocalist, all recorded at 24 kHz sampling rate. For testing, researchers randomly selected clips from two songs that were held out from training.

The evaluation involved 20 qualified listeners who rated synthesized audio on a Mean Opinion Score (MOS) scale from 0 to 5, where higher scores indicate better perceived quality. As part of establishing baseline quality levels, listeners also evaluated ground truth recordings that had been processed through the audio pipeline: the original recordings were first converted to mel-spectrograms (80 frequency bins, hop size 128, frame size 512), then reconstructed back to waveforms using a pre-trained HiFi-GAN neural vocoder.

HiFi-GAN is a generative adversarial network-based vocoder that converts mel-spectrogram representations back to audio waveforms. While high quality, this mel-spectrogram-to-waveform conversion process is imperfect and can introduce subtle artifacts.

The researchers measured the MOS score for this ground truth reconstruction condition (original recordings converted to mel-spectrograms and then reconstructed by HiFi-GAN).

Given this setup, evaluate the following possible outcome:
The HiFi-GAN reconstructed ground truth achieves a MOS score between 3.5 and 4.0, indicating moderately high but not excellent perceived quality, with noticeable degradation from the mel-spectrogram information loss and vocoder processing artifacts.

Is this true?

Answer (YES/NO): NO